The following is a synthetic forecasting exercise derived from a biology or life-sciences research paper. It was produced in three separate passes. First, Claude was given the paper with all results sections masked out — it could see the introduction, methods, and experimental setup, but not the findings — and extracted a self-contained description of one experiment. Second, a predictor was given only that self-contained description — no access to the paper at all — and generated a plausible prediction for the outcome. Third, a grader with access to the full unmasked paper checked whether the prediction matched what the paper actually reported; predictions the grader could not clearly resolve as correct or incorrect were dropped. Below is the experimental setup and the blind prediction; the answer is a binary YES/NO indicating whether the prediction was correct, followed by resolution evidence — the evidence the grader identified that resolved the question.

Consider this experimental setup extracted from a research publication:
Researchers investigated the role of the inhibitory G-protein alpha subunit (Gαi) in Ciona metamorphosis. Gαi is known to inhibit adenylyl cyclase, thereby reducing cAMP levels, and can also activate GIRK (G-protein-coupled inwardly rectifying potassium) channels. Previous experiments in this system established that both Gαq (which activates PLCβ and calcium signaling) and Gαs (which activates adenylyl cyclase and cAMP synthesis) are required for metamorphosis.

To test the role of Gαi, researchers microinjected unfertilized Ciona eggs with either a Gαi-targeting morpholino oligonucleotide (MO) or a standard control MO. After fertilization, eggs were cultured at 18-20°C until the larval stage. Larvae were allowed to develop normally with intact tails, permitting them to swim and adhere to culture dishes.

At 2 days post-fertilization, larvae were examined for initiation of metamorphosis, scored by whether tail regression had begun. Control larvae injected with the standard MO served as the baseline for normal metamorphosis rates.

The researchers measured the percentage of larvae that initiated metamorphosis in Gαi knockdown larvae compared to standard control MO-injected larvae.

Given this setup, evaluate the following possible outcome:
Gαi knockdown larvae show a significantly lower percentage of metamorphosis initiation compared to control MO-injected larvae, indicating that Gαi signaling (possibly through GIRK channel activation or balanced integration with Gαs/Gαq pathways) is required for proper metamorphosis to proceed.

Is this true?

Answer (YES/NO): YES